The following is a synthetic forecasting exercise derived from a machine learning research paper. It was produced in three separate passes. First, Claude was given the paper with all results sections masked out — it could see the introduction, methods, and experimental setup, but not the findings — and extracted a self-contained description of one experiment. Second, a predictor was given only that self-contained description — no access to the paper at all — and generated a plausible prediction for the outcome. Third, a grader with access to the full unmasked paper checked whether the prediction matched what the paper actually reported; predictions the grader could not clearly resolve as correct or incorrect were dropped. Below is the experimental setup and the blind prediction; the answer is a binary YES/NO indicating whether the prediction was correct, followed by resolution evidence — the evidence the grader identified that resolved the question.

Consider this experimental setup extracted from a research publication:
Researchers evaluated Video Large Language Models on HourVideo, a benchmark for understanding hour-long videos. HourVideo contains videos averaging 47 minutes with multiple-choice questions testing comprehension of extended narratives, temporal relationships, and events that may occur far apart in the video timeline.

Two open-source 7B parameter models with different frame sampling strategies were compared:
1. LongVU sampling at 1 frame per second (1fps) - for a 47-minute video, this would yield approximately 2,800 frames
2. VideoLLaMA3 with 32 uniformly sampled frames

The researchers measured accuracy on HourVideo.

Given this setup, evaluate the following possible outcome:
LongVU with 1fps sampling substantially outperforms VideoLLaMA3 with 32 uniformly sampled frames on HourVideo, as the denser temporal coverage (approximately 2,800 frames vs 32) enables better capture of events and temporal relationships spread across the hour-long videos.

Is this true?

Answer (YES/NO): NO